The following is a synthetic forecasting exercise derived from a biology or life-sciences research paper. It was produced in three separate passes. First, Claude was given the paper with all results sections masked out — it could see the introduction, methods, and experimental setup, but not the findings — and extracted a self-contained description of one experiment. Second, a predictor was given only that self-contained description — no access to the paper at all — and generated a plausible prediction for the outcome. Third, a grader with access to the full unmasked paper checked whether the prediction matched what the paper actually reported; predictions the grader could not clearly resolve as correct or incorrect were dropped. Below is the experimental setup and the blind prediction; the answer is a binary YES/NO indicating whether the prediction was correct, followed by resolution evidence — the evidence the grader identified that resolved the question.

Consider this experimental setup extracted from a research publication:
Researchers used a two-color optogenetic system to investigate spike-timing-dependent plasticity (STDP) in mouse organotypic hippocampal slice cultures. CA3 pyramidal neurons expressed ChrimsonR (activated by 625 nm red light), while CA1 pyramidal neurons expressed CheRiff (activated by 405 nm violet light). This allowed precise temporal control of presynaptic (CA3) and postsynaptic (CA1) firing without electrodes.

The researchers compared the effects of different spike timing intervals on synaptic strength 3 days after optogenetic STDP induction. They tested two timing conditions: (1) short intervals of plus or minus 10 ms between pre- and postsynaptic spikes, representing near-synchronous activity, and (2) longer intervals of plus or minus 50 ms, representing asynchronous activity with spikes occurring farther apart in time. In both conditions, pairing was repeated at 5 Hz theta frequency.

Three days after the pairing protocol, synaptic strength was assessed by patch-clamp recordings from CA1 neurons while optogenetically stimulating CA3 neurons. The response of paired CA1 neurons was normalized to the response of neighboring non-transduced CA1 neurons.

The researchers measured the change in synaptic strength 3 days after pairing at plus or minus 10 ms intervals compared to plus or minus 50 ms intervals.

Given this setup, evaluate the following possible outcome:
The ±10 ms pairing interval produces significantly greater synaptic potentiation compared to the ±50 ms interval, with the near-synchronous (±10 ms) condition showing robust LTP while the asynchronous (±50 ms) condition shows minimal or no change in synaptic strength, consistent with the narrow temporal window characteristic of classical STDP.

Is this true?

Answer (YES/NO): YES